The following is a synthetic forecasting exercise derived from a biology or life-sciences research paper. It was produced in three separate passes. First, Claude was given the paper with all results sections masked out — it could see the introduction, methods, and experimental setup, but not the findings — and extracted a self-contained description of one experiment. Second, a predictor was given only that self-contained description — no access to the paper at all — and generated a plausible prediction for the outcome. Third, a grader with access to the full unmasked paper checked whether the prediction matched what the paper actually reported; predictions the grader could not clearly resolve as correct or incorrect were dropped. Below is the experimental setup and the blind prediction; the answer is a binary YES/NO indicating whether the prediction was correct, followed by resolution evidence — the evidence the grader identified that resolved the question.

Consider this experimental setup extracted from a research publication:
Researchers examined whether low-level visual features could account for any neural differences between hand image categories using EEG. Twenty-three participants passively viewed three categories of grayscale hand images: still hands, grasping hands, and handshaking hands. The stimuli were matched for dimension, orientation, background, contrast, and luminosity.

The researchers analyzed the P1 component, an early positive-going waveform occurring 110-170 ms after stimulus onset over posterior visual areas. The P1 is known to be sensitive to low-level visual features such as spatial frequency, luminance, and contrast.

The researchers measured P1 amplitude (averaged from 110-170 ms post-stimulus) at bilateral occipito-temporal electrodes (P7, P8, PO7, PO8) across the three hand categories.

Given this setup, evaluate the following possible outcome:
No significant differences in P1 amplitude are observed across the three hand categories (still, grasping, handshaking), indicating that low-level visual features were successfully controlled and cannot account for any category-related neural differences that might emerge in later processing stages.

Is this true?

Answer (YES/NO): YES